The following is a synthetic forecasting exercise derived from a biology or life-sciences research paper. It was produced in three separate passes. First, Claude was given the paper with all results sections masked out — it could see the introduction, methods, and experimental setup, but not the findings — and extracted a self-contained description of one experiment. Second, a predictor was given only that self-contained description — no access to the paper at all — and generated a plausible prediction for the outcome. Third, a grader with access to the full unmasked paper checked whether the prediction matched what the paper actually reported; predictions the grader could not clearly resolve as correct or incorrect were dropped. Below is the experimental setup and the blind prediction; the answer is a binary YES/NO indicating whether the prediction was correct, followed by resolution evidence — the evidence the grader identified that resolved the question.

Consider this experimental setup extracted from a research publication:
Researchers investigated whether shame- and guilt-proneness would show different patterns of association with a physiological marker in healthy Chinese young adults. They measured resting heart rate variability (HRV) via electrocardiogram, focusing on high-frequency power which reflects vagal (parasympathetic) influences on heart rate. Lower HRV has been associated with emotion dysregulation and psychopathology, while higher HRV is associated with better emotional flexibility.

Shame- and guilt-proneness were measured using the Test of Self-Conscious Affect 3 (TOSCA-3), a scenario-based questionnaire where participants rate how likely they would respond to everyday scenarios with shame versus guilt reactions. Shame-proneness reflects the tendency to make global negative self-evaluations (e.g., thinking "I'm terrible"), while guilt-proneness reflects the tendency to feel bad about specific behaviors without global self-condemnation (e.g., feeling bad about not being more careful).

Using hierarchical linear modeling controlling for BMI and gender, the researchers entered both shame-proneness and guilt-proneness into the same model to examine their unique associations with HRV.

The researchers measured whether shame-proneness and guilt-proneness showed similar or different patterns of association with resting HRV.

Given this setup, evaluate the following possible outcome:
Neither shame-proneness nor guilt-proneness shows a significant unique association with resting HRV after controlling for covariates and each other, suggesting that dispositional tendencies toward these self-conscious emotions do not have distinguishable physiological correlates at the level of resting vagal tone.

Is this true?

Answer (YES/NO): NO